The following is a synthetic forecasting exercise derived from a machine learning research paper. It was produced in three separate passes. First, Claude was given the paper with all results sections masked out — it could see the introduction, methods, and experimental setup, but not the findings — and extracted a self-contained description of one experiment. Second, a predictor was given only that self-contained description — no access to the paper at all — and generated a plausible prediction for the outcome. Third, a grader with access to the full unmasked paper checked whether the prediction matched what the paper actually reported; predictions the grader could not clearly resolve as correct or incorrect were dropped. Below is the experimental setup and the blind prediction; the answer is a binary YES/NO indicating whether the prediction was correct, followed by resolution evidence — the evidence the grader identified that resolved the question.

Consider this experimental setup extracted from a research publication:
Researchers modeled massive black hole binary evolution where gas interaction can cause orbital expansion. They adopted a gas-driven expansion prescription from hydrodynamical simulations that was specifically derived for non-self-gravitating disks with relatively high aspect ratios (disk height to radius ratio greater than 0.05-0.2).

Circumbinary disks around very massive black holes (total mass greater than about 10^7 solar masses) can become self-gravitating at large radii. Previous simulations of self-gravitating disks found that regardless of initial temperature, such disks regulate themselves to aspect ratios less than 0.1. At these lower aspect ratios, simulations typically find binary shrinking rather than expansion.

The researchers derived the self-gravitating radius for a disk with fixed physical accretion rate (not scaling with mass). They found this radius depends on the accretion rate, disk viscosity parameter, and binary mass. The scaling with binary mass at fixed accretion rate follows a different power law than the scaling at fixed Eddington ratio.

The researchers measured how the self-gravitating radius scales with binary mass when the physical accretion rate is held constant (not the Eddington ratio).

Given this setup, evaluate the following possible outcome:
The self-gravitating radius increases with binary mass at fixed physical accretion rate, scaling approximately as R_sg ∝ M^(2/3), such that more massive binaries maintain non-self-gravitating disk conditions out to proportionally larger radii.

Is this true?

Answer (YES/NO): NO